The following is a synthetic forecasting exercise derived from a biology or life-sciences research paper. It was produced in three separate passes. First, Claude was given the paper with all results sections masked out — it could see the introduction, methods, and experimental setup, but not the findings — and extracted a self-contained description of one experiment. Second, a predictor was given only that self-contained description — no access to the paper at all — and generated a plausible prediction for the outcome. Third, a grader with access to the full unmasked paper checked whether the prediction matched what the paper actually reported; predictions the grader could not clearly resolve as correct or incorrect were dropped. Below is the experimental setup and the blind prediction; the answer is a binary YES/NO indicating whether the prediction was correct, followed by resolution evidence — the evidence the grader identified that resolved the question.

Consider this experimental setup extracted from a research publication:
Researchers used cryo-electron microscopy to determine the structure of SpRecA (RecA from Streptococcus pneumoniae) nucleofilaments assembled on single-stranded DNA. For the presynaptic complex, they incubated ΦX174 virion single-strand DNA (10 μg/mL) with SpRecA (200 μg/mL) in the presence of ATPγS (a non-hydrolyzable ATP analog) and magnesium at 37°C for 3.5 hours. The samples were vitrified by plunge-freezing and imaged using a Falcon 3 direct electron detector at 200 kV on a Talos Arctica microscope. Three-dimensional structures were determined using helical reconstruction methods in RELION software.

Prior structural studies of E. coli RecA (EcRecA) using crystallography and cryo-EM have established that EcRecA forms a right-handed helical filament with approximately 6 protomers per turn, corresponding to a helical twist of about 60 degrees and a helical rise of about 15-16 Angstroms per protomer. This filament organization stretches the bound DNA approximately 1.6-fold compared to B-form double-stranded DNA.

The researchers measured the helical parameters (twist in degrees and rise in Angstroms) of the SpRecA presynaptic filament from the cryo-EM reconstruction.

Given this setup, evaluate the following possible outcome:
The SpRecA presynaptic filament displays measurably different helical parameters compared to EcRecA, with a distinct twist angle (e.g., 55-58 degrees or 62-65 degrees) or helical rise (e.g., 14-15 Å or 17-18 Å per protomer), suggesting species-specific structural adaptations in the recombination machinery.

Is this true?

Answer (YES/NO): NO